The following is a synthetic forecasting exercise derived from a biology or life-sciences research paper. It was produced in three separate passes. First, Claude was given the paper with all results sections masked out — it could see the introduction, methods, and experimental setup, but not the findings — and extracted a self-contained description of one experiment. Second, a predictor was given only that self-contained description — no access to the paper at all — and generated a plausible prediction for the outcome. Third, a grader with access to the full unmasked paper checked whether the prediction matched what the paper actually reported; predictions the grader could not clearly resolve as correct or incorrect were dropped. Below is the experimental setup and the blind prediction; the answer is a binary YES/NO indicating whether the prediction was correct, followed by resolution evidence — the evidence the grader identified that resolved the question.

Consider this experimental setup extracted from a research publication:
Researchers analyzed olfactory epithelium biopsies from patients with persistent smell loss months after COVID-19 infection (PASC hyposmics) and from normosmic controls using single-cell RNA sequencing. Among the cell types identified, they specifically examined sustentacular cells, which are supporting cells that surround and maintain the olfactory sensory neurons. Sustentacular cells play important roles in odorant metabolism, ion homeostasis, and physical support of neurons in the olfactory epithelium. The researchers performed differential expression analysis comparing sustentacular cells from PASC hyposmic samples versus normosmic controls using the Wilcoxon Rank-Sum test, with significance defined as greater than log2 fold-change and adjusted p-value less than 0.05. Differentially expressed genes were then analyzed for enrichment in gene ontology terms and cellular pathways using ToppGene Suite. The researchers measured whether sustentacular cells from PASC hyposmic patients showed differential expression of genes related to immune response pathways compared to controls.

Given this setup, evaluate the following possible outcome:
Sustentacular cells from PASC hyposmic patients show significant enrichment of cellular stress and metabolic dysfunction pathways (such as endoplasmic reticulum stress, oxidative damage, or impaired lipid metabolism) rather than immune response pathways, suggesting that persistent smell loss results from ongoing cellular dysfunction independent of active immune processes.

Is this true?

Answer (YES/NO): NO